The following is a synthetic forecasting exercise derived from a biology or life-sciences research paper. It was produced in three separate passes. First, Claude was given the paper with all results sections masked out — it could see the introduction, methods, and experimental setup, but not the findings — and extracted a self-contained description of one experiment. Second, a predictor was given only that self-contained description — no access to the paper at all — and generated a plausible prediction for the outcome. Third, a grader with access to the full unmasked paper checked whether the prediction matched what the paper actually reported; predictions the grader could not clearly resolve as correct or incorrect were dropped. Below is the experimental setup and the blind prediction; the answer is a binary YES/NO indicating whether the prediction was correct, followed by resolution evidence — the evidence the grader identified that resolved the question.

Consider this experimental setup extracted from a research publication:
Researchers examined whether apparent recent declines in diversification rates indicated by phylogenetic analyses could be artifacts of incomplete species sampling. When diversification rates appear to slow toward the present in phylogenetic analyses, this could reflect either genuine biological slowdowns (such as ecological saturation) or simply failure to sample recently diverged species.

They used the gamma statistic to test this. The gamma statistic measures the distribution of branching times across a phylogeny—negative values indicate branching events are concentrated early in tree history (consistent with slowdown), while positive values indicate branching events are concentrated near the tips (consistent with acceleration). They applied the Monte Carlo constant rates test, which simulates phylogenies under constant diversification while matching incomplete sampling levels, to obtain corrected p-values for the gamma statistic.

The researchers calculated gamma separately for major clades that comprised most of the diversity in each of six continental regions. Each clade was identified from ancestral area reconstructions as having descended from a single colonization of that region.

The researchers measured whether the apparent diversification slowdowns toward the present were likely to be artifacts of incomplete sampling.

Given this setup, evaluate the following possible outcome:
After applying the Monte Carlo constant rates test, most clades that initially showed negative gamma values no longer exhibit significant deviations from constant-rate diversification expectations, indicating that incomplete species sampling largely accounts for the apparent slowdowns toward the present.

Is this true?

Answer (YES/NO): NO